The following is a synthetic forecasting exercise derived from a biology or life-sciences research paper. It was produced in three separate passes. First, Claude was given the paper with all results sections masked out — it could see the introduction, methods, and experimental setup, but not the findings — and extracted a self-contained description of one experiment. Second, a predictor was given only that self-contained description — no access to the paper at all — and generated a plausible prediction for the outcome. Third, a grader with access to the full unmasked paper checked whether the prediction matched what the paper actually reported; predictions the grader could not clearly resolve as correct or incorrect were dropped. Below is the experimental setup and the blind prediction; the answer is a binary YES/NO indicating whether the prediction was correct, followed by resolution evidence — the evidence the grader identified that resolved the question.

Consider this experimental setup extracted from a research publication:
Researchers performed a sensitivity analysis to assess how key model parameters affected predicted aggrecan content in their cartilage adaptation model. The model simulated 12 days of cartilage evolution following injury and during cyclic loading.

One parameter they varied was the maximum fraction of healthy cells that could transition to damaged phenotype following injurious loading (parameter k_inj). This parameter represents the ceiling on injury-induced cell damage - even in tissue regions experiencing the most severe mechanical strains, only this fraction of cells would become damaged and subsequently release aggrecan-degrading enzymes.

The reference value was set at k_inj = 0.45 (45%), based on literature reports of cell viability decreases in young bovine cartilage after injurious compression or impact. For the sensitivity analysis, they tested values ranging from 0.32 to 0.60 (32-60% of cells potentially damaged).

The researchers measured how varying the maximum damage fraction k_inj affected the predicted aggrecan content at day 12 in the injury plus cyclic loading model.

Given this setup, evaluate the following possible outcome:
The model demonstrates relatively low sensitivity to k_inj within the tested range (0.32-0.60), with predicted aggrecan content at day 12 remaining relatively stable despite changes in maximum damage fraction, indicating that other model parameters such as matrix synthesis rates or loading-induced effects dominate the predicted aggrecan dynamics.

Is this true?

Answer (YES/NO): NO